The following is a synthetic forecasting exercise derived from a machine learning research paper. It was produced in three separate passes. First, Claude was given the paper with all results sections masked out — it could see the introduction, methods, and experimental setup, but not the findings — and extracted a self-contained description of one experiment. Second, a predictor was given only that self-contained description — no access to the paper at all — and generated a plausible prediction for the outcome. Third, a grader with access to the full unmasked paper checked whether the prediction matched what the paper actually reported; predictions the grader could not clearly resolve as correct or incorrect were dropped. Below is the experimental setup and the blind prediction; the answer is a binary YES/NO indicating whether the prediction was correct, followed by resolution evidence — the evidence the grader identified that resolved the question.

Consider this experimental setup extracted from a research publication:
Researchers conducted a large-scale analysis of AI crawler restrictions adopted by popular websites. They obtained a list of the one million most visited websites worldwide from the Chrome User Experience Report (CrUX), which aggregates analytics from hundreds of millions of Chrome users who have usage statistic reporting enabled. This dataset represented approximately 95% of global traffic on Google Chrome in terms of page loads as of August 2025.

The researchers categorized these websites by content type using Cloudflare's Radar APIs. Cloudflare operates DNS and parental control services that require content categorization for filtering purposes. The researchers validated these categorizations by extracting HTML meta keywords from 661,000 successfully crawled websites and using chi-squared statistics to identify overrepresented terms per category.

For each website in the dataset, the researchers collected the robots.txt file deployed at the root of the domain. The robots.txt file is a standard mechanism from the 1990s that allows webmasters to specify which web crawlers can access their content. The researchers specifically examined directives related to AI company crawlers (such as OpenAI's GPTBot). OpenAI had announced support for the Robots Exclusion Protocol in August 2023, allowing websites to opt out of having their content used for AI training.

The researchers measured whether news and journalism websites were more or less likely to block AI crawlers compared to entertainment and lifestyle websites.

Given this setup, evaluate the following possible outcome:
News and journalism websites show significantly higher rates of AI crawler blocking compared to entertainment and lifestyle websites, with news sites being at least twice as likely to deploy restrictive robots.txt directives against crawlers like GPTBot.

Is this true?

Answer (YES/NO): NO